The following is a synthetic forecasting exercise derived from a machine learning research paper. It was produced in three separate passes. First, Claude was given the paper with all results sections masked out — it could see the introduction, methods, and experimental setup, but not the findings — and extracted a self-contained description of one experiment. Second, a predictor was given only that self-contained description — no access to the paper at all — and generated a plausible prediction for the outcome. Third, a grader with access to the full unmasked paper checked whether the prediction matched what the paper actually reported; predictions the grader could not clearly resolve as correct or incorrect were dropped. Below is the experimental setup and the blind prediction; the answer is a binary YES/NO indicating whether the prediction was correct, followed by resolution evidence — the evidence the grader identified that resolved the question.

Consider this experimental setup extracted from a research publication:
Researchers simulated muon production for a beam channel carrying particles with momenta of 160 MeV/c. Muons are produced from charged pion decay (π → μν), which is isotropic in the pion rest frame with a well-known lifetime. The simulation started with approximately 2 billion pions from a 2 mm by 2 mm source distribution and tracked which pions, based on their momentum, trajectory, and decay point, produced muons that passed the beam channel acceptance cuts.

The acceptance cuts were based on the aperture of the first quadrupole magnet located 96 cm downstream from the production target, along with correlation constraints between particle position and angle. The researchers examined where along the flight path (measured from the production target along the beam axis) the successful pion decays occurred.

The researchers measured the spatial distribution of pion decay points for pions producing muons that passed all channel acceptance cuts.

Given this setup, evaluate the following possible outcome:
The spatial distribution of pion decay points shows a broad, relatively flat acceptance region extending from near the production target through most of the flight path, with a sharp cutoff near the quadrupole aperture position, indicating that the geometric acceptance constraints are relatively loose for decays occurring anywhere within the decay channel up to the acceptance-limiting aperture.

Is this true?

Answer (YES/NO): NO